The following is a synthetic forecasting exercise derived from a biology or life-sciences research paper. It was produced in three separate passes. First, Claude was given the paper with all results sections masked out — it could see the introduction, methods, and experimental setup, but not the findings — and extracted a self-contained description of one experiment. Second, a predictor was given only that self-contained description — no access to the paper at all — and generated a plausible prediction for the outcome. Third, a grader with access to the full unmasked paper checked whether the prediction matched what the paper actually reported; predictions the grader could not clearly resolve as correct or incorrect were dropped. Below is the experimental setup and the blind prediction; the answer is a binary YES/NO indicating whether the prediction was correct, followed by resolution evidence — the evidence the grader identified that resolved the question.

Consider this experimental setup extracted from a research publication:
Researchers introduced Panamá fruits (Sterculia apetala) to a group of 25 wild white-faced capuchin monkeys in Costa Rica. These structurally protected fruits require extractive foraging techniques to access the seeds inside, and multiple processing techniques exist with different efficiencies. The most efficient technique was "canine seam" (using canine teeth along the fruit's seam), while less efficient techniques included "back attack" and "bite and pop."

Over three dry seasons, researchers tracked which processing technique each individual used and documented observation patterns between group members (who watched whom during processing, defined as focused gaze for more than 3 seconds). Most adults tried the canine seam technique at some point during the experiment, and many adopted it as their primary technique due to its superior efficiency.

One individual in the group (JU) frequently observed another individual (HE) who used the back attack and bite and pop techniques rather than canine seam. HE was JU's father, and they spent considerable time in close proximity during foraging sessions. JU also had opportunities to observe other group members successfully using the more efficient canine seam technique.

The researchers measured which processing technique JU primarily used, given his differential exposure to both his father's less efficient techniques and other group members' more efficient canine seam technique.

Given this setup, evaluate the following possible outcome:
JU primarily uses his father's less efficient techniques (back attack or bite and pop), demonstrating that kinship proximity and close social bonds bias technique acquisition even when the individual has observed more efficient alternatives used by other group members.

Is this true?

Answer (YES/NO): YES